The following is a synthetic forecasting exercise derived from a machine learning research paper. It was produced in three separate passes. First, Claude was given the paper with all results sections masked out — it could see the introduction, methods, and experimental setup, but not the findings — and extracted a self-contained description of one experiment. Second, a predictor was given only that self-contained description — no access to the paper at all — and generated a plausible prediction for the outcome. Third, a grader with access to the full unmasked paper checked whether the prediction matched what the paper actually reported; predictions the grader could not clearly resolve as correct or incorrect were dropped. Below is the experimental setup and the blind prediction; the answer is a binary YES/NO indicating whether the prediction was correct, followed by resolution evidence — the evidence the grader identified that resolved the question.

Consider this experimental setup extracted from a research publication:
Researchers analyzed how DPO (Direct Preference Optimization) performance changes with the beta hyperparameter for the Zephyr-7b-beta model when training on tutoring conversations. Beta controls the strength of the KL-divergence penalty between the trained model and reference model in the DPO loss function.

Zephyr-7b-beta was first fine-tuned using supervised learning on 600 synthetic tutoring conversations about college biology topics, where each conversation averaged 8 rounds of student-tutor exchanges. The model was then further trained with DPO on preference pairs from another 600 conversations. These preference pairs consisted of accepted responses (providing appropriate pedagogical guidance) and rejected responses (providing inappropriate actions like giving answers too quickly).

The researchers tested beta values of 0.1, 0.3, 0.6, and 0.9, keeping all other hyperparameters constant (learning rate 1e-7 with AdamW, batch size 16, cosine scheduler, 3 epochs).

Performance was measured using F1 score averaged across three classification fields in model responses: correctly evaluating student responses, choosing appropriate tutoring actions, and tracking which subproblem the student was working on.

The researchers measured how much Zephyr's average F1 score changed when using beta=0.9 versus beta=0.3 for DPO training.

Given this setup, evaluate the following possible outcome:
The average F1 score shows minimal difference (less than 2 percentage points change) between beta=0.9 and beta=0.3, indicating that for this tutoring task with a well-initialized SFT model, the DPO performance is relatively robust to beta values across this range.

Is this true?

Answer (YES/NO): NO